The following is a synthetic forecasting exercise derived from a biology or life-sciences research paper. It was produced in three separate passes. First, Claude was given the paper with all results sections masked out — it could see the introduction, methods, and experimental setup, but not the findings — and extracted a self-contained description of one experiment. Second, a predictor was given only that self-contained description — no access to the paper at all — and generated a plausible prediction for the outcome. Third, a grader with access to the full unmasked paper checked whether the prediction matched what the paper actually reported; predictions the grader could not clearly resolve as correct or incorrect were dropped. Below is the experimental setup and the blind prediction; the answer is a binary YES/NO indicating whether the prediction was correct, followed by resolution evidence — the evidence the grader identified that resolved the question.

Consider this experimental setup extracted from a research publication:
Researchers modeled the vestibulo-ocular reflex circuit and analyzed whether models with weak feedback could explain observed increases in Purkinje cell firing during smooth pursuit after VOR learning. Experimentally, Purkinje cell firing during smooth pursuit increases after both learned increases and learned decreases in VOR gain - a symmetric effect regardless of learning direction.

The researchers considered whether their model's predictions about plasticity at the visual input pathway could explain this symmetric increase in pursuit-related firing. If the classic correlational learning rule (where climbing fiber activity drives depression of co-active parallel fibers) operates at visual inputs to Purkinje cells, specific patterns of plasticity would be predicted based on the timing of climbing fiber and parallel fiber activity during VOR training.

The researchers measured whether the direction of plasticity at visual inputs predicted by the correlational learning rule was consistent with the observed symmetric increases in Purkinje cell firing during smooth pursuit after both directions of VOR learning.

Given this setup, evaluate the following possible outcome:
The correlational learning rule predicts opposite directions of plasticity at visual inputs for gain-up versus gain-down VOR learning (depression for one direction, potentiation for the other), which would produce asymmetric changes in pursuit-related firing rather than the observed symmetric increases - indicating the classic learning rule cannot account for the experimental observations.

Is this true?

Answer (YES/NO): NO